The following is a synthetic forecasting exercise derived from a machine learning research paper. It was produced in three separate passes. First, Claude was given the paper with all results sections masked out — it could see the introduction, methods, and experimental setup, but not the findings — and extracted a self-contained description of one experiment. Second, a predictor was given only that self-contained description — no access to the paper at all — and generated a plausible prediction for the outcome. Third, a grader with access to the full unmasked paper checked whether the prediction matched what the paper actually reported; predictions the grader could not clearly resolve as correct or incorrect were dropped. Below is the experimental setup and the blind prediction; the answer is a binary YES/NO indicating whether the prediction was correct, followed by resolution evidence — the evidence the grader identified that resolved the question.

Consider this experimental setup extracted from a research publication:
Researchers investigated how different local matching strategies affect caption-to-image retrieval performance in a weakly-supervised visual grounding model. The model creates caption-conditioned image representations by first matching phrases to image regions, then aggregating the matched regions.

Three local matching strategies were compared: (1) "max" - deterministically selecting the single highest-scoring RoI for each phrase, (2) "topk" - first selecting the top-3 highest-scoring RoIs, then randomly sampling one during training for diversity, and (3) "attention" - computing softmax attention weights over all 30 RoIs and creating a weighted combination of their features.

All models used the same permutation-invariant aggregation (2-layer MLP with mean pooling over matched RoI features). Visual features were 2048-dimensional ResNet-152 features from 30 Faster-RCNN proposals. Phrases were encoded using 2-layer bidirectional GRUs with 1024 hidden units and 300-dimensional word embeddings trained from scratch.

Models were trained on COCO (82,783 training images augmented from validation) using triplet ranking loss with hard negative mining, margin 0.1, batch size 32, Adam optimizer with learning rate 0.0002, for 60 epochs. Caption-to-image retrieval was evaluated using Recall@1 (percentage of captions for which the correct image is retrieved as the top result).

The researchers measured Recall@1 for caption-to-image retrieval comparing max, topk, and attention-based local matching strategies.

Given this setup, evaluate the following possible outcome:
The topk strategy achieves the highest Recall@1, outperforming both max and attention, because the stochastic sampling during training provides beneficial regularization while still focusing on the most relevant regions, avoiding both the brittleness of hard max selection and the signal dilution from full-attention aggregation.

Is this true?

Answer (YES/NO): YES